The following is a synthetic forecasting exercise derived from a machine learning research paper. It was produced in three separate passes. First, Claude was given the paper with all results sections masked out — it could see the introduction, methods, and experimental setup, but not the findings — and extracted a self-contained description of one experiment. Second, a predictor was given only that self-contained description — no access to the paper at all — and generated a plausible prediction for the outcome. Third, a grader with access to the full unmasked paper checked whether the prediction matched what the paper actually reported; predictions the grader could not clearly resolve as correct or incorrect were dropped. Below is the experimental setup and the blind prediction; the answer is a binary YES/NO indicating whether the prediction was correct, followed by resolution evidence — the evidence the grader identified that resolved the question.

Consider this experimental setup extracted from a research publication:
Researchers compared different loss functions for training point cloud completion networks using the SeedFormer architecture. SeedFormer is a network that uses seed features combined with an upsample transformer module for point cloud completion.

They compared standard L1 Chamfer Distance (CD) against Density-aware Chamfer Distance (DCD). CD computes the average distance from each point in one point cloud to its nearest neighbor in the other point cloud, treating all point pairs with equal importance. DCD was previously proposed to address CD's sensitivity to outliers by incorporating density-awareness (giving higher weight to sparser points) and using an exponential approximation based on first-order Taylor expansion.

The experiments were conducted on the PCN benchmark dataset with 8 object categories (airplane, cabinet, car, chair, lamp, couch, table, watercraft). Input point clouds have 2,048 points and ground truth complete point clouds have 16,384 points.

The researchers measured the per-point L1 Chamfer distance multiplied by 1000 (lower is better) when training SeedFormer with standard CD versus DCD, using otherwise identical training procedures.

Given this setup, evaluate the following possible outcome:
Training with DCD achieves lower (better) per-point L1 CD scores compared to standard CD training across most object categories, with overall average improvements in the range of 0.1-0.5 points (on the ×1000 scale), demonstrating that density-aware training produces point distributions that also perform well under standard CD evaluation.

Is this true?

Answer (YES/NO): NO